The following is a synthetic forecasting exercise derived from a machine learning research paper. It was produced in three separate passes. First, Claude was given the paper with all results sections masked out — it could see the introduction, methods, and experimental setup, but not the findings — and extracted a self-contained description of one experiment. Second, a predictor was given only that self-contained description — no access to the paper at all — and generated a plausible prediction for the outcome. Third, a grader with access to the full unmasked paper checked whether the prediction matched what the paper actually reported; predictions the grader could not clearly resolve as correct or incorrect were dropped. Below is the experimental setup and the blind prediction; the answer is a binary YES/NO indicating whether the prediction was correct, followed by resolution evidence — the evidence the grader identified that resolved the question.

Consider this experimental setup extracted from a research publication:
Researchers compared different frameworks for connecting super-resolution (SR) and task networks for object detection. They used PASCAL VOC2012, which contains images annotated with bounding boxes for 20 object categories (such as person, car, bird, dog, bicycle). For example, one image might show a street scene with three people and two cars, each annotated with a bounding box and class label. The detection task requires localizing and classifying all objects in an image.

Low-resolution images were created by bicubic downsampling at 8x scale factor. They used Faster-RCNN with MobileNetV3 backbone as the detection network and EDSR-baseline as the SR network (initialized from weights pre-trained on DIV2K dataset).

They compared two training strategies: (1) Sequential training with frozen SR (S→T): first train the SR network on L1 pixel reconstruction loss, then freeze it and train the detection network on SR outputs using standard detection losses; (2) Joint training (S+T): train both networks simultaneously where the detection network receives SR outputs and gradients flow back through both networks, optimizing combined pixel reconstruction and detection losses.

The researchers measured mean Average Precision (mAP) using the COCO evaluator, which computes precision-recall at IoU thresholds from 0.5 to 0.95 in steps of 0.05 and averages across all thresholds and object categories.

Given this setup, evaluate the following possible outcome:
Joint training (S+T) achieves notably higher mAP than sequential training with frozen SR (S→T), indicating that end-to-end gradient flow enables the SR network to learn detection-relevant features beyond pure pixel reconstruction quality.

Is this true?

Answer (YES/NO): NO